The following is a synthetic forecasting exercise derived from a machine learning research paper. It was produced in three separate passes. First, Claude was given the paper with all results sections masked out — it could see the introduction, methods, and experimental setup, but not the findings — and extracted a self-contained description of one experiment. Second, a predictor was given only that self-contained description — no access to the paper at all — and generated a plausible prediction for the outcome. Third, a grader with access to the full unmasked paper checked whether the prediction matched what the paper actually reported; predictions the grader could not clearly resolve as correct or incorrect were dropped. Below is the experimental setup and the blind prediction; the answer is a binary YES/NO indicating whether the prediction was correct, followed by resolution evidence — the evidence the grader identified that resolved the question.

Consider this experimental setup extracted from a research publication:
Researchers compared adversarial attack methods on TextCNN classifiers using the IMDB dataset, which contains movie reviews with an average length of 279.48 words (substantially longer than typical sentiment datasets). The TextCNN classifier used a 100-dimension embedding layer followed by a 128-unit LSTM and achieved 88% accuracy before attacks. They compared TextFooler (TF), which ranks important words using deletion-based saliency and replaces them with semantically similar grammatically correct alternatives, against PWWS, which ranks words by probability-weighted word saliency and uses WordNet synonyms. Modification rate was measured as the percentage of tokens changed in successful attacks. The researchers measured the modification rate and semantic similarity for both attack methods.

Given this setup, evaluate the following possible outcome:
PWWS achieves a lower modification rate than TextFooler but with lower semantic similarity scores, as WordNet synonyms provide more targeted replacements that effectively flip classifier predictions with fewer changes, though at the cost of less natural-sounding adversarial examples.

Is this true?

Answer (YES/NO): NO